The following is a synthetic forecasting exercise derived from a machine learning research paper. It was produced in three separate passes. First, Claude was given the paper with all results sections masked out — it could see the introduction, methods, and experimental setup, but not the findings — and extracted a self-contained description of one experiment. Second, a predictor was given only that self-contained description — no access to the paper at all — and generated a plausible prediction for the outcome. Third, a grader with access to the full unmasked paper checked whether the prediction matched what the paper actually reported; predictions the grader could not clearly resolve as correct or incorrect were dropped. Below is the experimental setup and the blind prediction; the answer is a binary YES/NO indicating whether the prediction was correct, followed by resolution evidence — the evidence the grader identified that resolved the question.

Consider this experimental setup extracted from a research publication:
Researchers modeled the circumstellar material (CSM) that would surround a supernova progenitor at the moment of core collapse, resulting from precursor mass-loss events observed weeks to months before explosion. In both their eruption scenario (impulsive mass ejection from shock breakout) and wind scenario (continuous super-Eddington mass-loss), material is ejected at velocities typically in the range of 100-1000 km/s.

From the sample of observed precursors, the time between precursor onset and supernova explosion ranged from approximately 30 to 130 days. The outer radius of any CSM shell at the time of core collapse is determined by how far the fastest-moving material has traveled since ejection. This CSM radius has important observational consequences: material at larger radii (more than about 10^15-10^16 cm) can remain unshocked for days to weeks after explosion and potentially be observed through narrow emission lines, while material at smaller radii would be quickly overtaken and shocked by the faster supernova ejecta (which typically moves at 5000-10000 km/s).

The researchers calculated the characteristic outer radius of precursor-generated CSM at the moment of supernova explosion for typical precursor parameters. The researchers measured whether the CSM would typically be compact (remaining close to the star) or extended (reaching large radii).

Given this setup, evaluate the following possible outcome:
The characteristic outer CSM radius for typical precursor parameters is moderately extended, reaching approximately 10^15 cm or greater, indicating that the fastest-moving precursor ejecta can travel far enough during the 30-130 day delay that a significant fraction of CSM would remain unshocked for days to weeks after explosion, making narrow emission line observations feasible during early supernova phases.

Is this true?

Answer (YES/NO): NO